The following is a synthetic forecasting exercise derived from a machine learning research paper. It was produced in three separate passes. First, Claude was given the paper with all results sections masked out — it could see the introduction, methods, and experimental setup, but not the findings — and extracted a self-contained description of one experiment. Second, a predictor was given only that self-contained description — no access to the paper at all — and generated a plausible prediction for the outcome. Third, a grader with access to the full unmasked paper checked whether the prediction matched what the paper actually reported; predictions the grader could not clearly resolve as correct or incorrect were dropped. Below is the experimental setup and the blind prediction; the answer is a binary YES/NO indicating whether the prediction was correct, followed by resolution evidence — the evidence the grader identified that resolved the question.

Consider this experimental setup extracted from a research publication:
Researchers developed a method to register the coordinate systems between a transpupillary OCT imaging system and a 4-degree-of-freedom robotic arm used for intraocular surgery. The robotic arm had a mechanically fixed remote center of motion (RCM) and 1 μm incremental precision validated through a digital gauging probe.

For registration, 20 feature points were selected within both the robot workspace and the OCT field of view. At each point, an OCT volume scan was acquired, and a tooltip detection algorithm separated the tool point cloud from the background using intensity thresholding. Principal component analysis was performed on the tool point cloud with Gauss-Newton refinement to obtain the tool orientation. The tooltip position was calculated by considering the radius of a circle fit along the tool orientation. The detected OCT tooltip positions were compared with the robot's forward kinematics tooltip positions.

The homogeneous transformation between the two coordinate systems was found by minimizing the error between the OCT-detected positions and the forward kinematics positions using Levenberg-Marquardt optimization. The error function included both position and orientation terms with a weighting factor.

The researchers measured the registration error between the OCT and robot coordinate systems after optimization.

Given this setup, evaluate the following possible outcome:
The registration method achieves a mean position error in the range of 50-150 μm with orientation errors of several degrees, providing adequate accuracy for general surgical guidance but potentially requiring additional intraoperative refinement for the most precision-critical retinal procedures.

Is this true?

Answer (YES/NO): NO